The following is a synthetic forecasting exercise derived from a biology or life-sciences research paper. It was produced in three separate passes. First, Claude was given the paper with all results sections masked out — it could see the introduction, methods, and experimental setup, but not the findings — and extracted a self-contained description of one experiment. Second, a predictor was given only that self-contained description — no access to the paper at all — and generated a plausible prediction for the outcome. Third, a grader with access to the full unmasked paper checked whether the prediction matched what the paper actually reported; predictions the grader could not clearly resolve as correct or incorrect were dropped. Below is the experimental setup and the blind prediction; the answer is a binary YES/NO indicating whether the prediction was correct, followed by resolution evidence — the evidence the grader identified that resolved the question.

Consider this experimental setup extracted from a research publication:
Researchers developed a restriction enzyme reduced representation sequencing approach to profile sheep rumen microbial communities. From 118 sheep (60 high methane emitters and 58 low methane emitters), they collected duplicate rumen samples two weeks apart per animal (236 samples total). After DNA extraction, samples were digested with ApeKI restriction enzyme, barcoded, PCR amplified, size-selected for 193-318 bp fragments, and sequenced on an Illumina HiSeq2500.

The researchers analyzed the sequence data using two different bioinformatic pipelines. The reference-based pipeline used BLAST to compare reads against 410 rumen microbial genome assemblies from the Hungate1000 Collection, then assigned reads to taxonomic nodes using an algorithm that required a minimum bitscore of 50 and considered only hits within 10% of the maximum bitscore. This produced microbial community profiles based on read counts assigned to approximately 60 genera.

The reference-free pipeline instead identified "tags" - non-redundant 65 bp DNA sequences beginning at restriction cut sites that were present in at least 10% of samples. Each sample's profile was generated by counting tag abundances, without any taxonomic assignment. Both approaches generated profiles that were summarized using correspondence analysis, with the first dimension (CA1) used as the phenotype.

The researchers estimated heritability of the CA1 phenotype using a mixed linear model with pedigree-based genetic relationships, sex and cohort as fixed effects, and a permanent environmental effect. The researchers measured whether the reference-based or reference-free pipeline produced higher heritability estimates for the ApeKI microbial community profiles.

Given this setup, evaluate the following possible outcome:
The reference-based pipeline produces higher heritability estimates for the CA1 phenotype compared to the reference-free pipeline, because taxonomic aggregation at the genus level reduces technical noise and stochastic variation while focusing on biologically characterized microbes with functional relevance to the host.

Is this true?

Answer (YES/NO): YES